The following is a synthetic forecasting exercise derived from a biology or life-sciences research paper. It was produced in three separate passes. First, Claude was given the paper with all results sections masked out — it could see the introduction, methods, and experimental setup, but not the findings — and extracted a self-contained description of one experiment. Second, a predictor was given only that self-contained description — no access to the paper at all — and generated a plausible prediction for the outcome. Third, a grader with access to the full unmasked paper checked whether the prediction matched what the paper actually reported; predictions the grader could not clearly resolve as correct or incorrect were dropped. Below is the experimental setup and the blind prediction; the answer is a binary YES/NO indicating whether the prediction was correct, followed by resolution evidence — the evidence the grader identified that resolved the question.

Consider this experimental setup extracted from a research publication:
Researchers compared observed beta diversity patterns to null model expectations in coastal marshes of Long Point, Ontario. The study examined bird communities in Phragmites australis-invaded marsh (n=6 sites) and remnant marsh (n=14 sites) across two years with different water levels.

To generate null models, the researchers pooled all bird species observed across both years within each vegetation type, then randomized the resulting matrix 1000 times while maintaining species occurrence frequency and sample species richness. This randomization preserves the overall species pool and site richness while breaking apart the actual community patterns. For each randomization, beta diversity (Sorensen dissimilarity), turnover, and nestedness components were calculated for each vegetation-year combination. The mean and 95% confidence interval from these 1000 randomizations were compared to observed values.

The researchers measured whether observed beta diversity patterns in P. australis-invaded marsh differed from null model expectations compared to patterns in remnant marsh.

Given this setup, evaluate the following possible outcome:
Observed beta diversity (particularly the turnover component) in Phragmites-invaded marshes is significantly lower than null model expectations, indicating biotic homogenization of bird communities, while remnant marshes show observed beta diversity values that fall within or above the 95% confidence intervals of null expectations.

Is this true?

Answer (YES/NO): NO